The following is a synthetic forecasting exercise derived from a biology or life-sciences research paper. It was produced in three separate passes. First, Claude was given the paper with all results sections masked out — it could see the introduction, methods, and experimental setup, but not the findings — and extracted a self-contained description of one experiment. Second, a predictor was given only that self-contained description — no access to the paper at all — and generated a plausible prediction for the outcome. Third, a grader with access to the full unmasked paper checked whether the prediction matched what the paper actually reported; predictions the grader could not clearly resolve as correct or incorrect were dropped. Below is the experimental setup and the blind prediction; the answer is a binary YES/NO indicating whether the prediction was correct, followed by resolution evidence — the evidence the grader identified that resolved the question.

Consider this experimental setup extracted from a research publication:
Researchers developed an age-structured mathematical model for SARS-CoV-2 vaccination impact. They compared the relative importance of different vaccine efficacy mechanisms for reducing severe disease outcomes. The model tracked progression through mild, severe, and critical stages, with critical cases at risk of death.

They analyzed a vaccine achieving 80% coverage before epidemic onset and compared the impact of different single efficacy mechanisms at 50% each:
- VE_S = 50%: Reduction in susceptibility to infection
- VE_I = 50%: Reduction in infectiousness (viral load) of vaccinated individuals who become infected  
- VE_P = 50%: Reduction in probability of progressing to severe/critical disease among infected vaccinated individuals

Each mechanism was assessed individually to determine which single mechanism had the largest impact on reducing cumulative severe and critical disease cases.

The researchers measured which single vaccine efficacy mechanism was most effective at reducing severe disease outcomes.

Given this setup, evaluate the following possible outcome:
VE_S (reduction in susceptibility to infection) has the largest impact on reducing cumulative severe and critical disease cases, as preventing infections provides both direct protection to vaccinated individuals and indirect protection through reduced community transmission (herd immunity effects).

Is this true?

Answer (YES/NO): YES